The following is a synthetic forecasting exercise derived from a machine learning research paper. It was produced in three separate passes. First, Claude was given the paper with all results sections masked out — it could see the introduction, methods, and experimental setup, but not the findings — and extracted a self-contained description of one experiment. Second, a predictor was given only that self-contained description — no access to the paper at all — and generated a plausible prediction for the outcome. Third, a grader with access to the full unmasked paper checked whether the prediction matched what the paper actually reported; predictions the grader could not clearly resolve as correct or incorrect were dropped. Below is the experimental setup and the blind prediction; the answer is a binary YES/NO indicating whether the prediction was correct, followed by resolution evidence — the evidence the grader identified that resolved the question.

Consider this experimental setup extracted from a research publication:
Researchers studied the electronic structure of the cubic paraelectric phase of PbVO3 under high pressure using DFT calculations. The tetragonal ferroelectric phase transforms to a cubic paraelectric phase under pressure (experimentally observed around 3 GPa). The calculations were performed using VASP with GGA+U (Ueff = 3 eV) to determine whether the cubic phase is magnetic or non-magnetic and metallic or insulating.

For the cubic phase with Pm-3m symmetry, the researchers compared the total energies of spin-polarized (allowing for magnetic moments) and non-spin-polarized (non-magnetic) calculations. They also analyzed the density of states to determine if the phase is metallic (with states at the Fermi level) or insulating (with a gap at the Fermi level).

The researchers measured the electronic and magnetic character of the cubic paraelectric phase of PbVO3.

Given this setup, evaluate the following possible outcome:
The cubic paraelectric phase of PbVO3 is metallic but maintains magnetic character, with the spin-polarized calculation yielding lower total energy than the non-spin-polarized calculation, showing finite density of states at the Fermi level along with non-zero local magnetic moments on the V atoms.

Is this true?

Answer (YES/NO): NO